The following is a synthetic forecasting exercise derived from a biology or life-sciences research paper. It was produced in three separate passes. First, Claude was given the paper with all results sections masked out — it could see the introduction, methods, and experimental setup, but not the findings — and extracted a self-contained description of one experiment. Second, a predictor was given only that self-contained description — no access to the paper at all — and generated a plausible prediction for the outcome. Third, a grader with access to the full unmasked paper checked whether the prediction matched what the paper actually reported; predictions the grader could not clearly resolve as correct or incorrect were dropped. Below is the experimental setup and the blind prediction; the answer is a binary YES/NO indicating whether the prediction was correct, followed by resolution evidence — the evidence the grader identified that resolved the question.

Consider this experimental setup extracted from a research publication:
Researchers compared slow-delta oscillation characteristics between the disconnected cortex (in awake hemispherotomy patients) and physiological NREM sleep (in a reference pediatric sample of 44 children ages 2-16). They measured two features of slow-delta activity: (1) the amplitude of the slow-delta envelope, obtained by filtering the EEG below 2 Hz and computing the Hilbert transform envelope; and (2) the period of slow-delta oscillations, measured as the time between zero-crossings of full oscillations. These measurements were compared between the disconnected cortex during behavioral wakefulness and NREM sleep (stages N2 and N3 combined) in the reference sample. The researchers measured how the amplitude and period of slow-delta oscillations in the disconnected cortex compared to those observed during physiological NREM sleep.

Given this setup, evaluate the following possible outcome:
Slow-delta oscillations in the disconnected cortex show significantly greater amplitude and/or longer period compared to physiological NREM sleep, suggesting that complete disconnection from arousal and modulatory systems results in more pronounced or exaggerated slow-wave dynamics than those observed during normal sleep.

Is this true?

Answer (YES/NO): NO